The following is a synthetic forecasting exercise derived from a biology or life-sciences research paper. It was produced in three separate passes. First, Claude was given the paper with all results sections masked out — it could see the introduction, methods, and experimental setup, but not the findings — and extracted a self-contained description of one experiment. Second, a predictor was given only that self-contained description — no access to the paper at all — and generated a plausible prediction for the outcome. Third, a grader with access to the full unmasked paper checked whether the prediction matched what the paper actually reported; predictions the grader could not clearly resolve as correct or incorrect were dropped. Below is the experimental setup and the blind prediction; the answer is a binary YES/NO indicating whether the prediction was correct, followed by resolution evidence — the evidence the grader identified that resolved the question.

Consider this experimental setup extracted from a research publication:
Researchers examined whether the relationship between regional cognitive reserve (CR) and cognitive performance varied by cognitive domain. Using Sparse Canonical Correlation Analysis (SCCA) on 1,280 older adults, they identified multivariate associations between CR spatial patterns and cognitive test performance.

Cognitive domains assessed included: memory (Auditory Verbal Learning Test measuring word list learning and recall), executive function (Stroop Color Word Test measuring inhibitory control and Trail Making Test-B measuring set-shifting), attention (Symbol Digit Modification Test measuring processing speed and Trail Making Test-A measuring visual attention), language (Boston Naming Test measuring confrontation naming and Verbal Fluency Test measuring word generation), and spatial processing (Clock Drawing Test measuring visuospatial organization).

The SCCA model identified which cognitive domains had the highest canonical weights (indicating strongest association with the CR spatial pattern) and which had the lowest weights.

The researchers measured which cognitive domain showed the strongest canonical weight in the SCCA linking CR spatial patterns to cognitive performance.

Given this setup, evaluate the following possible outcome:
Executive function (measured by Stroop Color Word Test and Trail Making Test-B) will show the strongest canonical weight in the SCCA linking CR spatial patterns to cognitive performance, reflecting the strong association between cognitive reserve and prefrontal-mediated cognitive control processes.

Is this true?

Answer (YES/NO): NO